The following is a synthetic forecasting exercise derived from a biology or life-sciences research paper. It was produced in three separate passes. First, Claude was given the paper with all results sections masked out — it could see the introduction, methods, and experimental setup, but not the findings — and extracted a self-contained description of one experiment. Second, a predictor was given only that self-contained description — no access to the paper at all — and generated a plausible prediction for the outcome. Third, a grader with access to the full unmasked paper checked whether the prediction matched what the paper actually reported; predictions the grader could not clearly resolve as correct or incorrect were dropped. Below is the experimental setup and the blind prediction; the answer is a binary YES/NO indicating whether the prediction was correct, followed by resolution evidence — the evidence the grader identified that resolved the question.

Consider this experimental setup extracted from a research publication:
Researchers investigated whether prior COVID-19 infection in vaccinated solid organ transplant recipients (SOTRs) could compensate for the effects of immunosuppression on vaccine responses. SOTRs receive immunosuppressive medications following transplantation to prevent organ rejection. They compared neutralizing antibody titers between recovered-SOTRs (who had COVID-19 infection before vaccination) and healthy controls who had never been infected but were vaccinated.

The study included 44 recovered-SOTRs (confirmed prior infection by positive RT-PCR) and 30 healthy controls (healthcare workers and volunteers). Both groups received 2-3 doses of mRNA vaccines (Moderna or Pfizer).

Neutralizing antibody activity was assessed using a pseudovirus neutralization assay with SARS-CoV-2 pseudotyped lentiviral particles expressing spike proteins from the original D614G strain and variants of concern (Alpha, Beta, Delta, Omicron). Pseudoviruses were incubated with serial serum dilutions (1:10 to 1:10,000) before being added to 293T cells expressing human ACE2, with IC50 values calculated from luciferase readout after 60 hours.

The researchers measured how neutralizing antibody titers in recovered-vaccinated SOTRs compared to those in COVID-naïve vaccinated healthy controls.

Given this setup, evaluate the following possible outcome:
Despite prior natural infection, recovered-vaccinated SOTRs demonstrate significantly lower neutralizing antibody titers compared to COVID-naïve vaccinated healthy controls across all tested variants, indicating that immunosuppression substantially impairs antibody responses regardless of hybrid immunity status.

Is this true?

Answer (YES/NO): NO